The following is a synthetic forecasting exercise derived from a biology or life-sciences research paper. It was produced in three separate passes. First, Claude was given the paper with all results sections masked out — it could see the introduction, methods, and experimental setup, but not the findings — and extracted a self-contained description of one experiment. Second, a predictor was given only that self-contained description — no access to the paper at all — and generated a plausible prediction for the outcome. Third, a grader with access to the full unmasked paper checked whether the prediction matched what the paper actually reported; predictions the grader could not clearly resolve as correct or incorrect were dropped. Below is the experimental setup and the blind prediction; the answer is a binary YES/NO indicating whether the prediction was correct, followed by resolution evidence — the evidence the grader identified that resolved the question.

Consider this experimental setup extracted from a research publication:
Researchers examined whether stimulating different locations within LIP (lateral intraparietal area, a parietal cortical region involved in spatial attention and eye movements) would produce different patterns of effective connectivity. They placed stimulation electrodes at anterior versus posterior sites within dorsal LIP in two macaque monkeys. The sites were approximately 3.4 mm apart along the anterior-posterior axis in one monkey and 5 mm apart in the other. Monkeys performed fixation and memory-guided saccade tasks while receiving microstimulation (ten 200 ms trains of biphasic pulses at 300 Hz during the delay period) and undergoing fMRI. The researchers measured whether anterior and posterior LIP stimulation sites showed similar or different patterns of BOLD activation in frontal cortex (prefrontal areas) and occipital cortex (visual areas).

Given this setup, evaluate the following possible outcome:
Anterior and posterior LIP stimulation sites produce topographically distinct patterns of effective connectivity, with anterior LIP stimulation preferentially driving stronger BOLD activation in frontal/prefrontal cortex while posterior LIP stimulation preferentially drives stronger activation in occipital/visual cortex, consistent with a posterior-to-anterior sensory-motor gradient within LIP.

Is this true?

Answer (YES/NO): YES